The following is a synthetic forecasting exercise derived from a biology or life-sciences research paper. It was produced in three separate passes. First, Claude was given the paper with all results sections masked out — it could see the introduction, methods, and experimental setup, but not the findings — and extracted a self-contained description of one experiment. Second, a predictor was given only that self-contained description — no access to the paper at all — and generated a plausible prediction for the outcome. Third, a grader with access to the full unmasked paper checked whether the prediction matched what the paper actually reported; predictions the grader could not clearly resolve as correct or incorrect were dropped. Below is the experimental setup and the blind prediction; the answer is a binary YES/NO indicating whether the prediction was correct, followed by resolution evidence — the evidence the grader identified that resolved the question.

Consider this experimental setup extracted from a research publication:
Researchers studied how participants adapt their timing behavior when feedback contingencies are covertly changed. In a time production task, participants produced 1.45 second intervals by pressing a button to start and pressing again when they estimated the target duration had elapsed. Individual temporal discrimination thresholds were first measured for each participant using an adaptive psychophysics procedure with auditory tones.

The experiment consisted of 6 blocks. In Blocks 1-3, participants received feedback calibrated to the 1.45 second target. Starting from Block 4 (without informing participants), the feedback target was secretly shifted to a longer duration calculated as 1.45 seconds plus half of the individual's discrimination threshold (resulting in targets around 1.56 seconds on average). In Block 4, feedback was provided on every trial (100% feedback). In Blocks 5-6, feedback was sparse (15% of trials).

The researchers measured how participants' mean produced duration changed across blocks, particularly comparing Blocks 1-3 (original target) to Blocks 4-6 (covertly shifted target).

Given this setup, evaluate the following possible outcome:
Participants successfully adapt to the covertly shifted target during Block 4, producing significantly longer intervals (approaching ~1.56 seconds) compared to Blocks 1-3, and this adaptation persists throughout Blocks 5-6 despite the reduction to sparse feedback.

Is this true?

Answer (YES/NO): NO